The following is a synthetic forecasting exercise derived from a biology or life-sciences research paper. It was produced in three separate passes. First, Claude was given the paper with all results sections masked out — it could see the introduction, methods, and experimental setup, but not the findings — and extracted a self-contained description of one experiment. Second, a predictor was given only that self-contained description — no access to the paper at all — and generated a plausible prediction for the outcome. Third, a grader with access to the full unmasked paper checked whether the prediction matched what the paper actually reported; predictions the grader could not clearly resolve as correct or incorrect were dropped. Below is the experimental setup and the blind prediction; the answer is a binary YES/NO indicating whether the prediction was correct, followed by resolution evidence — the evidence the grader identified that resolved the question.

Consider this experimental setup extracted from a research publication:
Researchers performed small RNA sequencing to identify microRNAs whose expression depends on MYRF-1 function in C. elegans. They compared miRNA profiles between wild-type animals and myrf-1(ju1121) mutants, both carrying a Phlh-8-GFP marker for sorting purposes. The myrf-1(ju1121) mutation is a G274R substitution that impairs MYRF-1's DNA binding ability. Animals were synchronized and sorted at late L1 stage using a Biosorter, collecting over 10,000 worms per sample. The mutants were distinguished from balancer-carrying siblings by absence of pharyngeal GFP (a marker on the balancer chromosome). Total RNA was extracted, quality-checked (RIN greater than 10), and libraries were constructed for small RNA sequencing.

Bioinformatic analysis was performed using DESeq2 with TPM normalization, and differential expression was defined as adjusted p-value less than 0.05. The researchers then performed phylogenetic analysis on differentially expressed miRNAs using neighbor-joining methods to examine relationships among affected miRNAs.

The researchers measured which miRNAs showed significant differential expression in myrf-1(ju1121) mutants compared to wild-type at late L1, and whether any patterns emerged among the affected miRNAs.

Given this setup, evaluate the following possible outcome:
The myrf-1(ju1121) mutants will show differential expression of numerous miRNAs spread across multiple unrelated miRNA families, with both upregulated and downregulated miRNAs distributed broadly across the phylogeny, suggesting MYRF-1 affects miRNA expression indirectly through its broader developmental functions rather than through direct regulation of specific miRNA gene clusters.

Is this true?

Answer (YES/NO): NO